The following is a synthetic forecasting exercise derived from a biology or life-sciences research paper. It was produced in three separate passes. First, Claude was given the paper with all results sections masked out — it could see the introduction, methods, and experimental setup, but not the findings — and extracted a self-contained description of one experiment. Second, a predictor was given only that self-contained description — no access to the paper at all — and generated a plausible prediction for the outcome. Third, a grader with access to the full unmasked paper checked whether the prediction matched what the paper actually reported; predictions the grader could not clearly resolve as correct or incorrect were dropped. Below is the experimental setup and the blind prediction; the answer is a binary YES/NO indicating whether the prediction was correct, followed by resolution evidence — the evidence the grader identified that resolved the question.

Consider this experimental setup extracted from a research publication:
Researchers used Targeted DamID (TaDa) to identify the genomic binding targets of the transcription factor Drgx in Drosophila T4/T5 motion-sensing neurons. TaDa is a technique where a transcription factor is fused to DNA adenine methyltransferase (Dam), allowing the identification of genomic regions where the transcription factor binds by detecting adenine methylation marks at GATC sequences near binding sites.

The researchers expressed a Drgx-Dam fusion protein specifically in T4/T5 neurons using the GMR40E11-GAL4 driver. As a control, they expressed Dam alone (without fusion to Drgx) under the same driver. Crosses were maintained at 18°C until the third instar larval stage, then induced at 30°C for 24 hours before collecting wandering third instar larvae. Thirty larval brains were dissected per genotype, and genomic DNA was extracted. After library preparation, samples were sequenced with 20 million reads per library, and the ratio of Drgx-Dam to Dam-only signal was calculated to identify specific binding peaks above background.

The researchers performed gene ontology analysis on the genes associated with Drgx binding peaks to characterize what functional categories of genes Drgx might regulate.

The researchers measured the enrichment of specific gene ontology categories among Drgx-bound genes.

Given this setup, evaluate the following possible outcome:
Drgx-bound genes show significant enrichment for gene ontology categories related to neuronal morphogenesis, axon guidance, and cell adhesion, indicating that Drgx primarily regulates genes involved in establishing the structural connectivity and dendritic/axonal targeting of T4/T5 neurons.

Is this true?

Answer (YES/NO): NO